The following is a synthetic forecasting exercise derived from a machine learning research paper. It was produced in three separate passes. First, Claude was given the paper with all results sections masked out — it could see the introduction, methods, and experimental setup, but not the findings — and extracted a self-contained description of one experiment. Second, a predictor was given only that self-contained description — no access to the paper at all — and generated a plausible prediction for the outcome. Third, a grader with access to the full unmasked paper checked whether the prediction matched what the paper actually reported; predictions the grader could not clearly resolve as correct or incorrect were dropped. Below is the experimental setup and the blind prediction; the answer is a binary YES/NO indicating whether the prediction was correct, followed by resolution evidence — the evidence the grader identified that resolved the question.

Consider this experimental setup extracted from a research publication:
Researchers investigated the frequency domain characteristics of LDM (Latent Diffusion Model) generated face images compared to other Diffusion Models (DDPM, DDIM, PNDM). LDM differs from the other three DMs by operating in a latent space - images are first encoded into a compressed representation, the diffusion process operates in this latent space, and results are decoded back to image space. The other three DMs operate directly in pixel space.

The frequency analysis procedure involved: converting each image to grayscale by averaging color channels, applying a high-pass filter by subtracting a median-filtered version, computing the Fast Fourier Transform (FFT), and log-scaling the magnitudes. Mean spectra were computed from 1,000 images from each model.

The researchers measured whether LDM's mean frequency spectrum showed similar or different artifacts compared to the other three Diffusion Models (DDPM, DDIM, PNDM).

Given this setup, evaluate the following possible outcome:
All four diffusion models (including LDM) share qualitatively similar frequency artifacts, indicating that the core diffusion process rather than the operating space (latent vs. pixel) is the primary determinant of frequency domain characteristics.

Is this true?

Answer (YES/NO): NO